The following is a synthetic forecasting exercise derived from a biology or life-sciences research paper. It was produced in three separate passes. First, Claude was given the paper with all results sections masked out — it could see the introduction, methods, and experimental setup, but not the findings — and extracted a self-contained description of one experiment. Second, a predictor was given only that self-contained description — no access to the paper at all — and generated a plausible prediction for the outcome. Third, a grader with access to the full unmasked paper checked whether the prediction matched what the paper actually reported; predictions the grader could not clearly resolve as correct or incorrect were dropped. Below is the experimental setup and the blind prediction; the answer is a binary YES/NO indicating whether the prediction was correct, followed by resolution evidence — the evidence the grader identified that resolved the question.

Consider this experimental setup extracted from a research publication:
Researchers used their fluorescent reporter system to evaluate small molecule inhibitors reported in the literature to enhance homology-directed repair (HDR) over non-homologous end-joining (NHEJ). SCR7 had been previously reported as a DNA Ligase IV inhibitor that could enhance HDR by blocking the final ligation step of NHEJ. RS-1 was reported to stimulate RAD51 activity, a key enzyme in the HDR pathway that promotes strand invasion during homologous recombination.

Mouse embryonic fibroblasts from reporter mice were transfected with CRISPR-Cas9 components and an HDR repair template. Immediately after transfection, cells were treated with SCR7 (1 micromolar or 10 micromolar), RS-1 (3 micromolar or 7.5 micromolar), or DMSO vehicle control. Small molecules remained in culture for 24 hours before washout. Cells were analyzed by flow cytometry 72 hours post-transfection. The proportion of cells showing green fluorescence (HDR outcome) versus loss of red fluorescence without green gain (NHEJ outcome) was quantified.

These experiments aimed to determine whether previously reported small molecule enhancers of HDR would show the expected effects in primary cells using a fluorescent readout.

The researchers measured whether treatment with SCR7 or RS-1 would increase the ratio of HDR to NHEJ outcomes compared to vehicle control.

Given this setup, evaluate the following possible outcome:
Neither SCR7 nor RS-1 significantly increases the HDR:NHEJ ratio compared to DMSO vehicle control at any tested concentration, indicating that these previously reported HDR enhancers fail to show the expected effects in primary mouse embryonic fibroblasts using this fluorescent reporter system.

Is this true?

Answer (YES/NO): YES